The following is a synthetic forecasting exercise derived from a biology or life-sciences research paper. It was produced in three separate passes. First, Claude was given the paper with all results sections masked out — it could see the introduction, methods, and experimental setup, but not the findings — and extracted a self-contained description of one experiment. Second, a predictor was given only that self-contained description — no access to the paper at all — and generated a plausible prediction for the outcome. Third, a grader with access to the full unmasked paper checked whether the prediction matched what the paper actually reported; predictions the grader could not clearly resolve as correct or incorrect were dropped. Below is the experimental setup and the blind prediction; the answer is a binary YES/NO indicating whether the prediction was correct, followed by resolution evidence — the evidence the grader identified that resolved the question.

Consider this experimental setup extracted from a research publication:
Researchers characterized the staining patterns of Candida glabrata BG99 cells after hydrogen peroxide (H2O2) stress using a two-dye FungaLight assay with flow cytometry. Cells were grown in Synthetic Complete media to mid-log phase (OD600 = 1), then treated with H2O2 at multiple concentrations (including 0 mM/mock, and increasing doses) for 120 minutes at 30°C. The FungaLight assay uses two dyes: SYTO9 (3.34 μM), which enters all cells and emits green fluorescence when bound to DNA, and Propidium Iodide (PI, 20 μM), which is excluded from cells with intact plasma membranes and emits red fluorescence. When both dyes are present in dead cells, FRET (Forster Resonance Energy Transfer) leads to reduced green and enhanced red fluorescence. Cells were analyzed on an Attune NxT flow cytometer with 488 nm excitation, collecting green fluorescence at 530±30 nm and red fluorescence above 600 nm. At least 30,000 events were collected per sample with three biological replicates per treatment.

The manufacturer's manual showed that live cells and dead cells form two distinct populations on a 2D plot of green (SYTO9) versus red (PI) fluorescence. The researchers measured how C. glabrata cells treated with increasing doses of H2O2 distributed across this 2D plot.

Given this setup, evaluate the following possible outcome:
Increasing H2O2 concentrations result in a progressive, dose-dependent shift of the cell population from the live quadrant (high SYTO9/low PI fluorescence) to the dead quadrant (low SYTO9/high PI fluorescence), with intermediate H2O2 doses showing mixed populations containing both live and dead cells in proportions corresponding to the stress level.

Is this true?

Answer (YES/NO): NO